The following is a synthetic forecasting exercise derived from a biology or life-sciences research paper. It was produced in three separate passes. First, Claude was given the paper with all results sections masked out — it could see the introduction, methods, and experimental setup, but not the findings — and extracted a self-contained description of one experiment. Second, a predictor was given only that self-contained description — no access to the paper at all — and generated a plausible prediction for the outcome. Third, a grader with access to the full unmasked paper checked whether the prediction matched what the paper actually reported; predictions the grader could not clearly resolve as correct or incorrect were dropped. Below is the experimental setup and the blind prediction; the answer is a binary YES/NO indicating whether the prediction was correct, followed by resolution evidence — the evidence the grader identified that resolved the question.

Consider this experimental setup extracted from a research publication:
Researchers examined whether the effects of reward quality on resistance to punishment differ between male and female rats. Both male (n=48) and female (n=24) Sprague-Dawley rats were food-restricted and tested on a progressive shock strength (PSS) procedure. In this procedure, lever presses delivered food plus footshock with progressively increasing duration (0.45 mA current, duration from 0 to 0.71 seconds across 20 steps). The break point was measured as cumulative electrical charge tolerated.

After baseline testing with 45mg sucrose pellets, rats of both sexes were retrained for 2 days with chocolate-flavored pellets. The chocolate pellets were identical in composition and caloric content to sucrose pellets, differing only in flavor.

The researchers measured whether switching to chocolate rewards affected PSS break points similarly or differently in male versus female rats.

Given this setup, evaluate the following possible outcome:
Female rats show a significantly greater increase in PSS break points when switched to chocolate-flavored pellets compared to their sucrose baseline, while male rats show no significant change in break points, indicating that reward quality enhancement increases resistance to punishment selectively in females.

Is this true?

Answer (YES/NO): NO